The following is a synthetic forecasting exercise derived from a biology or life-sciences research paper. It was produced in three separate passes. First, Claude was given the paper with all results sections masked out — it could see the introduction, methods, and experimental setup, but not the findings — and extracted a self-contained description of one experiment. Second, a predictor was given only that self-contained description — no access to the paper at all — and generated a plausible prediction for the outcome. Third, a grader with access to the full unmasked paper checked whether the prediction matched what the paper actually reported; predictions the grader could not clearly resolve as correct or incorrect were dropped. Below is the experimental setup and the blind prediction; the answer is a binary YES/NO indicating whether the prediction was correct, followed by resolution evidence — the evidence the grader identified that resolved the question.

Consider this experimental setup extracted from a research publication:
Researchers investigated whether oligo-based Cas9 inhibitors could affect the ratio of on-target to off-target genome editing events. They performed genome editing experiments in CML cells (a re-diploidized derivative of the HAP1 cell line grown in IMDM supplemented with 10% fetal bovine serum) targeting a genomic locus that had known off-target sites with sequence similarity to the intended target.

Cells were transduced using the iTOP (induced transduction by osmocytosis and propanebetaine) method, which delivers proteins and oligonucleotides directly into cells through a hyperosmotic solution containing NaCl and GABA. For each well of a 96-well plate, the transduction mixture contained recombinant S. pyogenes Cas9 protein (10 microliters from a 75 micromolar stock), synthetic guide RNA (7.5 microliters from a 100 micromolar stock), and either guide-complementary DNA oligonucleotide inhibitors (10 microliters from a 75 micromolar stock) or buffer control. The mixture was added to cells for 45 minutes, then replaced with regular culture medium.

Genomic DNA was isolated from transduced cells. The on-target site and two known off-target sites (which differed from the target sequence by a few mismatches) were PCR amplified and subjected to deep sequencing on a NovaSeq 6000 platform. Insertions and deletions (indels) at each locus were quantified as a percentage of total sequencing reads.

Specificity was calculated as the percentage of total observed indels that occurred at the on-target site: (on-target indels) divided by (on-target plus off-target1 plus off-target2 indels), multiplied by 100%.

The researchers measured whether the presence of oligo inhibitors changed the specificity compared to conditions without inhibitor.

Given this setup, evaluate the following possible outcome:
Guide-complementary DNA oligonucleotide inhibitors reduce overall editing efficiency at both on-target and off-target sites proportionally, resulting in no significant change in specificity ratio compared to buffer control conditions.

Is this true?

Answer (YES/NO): NO